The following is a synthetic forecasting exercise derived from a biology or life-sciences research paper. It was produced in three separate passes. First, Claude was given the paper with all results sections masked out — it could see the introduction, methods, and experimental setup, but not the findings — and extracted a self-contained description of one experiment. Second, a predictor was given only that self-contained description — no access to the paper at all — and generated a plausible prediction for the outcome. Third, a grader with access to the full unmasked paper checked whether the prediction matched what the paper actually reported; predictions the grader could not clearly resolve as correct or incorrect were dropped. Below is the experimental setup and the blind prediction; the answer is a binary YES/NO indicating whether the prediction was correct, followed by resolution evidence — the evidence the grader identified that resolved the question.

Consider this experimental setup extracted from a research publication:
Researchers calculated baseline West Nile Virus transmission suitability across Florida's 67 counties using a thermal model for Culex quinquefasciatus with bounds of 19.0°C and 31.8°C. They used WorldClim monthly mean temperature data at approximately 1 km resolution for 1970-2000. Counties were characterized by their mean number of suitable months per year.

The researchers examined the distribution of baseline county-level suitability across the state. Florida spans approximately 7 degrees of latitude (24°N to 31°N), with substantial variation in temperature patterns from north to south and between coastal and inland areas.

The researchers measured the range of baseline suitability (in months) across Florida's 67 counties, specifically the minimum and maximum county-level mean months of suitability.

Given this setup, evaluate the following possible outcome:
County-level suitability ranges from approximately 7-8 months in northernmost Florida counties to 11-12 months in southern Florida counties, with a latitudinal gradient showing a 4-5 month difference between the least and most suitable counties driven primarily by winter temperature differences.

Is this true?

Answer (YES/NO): NO